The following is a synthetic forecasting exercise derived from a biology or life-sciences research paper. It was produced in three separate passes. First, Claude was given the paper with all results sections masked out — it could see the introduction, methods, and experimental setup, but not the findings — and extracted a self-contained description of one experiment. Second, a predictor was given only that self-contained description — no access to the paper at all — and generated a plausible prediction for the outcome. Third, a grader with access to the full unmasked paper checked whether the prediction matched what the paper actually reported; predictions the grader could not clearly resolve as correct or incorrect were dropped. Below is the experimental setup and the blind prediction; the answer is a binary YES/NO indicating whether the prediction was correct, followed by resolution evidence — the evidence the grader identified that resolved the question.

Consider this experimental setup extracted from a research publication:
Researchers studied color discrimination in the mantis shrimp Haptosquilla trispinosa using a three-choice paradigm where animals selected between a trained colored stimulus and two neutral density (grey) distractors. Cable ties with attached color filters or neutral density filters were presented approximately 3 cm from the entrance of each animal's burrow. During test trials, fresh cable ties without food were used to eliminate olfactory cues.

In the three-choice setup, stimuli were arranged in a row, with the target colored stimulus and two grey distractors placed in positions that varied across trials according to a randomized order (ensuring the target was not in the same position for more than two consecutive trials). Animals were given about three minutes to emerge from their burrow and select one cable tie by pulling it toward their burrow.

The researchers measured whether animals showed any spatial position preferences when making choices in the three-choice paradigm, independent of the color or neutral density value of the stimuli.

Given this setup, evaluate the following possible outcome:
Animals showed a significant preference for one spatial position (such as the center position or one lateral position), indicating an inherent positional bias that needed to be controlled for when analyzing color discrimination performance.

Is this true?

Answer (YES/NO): YES